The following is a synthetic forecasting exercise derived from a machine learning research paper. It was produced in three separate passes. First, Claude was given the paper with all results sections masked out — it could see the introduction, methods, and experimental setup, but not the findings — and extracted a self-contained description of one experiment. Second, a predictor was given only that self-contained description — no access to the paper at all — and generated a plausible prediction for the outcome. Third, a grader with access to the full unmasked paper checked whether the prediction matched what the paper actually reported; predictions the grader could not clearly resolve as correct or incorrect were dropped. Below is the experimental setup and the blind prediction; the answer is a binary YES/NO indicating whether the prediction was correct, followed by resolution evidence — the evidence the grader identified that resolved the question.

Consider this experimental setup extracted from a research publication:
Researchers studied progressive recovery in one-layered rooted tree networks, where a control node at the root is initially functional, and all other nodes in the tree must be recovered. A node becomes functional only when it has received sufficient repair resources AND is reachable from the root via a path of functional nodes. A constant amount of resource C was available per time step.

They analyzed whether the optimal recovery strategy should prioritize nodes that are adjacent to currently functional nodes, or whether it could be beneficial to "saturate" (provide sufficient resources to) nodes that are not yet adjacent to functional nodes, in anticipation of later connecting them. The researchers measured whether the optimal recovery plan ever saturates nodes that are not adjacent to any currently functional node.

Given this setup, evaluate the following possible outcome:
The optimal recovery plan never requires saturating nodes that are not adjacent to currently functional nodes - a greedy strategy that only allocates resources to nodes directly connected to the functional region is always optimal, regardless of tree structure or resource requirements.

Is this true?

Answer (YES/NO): YES